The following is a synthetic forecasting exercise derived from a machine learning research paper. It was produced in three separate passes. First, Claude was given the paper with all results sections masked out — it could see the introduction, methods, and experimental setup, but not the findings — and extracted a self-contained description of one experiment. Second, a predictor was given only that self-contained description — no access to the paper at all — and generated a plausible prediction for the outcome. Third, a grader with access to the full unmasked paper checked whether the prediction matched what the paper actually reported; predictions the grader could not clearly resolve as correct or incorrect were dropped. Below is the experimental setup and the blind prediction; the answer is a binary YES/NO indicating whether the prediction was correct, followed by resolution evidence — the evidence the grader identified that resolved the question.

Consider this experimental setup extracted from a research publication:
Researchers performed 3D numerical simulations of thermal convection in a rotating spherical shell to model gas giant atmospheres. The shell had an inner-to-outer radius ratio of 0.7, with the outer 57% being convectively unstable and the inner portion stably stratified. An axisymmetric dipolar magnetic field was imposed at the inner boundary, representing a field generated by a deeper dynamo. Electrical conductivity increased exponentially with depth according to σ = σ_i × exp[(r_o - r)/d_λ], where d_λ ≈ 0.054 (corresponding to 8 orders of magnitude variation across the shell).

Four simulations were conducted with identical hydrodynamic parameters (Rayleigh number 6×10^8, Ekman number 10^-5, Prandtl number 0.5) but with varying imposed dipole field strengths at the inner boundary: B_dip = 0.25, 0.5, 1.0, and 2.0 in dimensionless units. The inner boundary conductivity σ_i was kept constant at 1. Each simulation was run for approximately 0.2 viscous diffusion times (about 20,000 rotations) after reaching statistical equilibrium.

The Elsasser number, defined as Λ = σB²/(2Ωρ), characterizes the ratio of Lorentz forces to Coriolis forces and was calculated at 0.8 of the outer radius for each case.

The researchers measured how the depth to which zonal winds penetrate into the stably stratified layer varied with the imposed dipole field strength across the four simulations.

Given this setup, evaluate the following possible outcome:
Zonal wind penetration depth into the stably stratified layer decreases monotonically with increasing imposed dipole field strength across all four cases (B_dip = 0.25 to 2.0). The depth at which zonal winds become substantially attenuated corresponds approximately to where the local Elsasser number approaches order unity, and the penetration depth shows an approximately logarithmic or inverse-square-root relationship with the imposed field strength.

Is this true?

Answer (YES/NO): NO